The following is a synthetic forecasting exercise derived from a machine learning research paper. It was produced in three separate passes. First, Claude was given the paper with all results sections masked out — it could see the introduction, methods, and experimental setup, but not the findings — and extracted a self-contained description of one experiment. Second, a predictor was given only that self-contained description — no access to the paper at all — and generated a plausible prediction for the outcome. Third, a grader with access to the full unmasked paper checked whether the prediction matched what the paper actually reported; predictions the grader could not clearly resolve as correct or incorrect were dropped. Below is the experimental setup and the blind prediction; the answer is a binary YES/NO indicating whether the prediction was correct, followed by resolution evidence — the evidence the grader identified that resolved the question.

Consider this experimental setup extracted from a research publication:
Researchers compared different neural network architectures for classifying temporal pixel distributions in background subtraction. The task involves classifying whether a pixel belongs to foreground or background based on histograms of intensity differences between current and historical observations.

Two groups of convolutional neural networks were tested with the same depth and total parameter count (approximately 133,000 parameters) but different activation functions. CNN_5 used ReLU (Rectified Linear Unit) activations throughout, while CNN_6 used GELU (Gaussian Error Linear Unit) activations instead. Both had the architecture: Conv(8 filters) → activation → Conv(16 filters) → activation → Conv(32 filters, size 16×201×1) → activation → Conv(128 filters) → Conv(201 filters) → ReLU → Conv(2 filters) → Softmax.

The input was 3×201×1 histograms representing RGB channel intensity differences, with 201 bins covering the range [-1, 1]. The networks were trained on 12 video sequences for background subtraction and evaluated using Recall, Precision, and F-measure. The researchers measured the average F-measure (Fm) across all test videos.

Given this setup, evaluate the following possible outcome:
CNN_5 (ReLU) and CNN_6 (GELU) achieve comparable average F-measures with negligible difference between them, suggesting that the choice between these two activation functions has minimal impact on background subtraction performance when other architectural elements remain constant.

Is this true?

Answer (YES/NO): YES